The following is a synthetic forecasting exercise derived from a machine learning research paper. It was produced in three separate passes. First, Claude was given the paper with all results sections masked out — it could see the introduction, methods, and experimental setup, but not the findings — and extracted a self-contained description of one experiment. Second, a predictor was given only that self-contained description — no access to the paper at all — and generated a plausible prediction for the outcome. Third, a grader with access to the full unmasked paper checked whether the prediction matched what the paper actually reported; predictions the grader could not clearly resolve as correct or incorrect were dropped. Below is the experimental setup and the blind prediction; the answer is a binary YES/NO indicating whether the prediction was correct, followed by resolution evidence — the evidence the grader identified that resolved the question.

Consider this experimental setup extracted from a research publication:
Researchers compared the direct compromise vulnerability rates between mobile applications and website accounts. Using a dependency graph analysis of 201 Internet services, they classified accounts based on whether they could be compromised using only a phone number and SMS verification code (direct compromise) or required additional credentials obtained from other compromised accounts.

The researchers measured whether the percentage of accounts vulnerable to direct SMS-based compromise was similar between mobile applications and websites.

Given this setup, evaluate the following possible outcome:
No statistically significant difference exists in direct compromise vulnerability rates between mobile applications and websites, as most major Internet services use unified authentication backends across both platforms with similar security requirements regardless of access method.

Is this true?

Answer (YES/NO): NO